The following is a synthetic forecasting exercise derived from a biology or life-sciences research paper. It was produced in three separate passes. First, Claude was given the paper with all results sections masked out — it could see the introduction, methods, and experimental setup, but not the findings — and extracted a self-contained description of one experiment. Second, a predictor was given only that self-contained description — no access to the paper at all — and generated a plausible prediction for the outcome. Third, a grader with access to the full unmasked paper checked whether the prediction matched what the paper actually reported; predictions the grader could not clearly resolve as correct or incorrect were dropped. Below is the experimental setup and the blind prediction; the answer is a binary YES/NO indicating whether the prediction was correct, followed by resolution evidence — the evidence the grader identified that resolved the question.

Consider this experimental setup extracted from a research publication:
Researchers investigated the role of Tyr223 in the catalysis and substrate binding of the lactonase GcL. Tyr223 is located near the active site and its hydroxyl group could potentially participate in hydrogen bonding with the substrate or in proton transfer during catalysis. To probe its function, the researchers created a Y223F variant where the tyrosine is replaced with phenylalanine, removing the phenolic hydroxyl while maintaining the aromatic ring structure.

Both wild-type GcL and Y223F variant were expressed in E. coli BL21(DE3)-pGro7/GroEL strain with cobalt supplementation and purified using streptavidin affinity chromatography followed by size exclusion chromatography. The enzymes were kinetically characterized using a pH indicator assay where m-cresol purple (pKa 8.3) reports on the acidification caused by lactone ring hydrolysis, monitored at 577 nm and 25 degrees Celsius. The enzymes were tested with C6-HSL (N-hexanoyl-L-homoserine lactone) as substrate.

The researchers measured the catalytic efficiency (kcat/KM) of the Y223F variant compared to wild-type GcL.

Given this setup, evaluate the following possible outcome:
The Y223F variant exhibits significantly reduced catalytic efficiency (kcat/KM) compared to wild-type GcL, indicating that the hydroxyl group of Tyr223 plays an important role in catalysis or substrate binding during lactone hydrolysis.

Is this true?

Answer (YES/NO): YES